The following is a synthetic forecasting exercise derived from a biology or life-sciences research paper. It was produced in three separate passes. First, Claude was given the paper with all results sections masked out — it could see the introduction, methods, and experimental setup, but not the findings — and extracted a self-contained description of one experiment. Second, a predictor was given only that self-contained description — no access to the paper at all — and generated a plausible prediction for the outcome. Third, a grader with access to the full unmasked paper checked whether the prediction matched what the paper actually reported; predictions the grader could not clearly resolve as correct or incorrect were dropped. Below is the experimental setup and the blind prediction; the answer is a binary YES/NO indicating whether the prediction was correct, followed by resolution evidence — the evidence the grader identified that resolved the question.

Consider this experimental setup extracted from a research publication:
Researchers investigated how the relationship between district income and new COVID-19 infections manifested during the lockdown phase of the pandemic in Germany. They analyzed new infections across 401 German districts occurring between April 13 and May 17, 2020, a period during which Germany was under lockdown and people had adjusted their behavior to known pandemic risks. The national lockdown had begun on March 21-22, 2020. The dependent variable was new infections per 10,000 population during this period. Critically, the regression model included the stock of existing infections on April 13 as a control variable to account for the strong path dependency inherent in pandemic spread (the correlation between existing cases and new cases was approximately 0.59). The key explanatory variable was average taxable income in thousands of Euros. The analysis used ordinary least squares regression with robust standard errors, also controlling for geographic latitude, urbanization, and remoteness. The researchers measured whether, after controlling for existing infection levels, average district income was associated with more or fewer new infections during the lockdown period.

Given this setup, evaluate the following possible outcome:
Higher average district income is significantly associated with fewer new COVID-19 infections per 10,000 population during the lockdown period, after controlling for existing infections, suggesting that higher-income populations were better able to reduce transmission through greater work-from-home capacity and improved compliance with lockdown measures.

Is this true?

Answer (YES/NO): YES